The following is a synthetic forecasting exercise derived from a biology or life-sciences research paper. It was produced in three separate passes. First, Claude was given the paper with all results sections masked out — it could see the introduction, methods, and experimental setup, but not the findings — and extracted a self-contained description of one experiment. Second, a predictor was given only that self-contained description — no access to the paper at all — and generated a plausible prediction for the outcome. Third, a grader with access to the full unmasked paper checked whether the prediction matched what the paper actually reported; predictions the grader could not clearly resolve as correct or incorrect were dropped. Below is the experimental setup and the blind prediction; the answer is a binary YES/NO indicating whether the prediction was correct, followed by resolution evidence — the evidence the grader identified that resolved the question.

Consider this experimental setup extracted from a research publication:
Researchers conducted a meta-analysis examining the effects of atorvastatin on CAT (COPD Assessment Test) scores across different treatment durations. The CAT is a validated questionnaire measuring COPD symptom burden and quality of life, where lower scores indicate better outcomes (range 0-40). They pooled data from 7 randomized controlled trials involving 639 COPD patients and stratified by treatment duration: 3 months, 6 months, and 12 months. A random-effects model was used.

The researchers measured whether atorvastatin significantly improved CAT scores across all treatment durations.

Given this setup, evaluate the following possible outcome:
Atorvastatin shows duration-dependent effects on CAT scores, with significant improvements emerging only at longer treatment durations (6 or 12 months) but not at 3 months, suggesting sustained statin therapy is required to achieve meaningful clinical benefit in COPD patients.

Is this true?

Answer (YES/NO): NO